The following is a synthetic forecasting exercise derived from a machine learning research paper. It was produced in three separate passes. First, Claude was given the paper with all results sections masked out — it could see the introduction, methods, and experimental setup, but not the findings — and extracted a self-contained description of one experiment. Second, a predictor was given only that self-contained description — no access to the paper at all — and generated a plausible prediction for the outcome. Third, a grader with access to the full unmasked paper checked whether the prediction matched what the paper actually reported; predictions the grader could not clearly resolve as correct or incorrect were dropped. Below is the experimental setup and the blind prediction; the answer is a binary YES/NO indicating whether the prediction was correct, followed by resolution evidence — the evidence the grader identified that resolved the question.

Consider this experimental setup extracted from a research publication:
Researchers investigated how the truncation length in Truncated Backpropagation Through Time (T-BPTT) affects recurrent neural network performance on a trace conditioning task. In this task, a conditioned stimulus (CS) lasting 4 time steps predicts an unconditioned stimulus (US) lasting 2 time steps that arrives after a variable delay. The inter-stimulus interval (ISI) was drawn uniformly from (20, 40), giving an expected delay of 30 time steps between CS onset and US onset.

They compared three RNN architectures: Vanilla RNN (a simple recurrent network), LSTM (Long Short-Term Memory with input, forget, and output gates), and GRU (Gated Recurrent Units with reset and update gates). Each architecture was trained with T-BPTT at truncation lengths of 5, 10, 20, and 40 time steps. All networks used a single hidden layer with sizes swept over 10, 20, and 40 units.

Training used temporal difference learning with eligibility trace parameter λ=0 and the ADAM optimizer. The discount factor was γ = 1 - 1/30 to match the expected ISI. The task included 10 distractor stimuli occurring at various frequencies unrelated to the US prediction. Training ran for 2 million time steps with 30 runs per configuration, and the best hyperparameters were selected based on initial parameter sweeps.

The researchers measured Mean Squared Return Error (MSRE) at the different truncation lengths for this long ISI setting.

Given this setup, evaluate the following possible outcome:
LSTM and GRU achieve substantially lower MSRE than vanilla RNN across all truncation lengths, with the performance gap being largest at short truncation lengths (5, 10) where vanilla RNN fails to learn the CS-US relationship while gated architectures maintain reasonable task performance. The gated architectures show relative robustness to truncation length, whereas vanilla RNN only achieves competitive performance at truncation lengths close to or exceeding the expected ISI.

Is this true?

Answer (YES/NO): NO